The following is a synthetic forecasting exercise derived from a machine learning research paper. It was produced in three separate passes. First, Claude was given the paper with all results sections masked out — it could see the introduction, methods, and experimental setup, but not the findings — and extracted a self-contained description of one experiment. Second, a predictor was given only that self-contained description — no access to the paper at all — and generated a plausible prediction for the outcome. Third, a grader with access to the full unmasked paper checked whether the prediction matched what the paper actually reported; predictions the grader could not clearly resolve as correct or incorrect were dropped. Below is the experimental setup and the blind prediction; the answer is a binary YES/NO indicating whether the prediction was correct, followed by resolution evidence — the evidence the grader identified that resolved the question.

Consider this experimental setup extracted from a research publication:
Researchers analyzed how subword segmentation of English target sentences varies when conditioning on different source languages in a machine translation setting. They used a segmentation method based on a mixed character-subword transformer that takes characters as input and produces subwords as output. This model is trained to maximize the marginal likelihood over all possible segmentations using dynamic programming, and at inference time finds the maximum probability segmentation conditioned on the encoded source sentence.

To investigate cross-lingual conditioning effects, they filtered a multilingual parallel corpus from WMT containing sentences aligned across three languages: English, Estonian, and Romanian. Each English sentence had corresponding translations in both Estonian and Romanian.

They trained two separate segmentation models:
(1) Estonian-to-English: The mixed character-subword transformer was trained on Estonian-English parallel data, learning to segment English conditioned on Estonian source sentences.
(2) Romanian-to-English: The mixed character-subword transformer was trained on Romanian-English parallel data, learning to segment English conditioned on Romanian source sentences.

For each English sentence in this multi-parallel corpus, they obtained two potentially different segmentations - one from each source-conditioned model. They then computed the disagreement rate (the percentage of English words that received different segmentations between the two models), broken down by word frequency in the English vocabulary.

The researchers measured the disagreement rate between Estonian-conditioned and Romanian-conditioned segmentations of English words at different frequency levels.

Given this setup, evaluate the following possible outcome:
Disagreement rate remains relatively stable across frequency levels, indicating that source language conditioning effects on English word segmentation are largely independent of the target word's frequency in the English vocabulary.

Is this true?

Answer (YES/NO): NO